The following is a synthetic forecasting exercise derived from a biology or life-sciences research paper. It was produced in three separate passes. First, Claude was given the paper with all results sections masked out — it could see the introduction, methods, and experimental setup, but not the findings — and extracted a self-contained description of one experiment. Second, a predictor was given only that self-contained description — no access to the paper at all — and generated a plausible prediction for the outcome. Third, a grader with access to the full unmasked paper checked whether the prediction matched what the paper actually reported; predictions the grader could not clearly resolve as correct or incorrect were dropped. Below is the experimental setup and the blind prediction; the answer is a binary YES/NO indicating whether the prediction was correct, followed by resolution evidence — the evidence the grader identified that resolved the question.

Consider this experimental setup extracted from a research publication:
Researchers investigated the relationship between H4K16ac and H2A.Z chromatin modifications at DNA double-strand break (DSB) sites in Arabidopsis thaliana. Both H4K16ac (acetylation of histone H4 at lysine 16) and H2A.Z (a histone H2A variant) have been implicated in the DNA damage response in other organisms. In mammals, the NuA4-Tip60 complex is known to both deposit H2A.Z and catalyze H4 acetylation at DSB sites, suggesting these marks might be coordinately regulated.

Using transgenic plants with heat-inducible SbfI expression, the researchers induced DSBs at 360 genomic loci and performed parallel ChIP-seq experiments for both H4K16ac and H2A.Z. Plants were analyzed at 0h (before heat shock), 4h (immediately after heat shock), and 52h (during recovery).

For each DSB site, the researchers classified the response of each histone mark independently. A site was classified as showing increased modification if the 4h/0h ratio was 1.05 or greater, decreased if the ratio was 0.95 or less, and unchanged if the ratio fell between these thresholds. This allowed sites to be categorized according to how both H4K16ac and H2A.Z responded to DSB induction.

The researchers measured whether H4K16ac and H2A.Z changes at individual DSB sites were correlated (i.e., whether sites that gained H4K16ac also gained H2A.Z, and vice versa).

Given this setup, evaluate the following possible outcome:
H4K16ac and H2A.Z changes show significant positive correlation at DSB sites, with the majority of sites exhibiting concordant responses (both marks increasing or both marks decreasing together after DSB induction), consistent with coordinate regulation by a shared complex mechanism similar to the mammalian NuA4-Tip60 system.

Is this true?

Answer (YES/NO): NO